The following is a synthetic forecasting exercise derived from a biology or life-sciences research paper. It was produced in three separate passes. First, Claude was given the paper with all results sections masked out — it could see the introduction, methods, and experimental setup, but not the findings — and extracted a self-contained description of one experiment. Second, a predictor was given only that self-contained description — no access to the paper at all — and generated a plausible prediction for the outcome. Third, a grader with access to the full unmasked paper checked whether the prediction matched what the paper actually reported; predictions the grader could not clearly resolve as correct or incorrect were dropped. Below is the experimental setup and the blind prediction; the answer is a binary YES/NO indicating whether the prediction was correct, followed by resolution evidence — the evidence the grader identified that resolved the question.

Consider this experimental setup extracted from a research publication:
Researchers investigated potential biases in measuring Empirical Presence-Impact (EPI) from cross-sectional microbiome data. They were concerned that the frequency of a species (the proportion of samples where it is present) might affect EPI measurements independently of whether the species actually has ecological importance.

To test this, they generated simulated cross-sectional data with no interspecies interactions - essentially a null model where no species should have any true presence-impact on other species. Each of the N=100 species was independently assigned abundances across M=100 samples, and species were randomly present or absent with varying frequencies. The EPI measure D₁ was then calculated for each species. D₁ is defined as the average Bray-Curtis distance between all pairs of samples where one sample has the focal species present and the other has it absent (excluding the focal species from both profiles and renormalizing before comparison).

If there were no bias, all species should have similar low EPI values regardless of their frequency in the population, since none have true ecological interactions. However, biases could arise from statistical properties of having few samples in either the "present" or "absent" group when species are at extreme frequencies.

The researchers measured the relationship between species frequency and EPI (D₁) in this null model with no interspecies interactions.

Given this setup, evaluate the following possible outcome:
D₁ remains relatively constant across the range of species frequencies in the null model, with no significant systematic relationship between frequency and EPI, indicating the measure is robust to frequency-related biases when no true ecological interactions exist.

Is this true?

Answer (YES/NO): NO